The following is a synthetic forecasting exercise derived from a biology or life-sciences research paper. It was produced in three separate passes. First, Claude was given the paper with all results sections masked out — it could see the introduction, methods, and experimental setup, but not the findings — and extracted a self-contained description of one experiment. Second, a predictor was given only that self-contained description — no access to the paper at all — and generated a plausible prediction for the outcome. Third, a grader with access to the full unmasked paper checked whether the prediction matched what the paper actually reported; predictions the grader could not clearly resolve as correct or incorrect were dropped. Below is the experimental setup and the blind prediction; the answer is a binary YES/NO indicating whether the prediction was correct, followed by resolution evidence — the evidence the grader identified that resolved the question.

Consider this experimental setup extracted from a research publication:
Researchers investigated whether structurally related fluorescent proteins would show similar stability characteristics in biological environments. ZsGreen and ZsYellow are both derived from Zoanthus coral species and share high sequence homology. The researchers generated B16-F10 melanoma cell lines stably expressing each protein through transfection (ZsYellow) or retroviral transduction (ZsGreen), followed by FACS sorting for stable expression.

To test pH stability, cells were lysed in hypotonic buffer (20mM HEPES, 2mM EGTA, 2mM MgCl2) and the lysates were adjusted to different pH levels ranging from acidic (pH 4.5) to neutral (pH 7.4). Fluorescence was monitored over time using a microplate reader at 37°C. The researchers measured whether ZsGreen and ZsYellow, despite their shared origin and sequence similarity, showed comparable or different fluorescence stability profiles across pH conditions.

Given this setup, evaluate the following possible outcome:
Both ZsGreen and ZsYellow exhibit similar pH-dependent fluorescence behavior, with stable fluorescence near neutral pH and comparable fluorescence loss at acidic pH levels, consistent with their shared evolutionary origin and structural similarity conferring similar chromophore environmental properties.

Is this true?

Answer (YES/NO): YES